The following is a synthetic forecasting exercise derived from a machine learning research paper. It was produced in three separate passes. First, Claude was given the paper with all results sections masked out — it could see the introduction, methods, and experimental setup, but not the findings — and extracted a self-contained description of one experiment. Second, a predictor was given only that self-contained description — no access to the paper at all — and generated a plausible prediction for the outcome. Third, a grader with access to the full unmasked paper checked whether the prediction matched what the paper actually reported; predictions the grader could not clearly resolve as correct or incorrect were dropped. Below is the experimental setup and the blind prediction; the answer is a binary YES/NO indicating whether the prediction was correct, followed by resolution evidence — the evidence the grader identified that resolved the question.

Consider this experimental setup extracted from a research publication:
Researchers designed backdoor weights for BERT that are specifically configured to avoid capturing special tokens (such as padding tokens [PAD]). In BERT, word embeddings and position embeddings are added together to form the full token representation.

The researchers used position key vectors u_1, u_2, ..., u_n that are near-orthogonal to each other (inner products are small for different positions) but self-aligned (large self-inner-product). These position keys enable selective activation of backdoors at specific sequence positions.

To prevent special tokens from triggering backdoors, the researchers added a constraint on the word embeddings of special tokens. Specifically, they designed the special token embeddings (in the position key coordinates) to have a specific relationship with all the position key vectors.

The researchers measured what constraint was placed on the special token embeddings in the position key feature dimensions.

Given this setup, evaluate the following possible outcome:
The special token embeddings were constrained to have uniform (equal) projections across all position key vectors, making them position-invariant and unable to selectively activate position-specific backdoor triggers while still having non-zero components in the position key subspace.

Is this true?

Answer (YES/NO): NO